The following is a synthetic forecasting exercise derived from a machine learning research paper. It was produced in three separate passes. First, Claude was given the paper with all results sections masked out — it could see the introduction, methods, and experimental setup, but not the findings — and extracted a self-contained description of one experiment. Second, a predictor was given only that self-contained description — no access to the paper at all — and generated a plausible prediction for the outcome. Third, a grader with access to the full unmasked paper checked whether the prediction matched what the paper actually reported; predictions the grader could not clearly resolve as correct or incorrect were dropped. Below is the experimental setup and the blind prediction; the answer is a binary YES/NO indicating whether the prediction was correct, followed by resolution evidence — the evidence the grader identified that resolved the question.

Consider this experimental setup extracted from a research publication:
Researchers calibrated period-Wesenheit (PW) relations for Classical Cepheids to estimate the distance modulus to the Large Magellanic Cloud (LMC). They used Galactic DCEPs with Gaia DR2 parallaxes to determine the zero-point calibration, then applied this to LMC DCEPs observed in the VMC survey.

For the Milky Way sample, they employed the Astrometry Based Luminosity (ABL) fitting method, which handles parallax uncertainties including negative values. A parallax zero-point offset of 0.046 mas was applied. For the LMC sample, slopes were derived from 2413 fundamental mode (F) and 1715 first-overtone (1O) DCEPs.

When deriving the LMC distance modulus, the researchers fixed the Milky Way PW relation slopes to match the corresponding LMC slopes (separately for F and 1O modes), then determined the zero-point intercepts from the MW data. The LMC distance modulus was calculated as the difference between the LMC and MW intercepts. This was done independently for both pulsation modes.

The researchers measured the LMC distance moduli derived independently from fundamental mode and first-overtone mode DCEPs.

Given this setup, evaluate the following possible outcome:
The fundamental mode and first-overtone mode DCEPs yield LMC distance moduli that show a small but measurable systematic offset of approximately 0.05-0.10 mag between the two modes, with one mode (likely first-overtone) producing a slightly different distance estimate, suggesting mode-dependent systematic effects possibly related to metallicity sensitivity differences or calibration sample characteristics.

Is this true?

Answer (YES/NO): YES